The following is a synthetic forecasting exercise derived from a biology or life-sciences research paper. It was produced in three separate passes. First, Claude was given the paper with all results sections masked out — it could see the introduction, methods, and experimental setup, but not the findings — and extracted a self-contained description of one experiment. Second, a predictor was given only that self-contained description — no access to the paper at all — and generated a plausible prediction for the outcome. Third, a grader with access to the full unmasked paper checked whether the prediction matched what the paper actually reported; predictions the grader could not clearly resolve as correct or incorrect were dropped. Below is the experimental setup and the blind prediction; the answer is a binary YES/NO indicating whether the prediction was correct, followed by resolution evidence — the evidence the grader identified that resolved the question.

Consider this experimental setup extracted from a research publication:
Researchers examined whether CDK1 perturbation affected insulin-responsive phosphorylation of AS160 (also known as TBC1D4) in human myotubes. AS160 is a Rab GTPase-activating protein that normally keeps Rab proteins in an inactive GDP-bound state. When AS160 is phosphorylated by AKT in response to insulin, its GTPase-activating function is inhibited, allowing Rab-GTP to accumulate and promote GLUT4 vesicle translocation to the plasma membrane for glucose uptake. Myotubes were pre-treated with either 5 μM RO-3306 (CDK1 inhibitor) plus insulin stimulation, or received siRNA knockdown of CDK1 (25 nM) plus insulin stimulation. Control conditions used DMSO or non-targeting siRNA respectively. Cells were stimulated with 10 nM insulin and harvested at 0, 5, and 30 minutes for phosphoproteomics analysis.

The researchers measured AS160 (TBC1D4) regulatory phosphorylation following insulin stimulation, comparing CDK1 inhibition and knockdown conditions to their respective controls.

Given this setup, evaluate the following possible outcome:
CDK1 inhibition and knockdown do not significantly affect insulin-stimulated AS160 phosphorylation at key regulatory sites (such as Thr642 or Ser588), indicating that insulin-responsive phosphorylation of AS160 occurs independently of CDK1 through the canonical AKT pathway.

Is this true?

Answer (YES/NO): NO